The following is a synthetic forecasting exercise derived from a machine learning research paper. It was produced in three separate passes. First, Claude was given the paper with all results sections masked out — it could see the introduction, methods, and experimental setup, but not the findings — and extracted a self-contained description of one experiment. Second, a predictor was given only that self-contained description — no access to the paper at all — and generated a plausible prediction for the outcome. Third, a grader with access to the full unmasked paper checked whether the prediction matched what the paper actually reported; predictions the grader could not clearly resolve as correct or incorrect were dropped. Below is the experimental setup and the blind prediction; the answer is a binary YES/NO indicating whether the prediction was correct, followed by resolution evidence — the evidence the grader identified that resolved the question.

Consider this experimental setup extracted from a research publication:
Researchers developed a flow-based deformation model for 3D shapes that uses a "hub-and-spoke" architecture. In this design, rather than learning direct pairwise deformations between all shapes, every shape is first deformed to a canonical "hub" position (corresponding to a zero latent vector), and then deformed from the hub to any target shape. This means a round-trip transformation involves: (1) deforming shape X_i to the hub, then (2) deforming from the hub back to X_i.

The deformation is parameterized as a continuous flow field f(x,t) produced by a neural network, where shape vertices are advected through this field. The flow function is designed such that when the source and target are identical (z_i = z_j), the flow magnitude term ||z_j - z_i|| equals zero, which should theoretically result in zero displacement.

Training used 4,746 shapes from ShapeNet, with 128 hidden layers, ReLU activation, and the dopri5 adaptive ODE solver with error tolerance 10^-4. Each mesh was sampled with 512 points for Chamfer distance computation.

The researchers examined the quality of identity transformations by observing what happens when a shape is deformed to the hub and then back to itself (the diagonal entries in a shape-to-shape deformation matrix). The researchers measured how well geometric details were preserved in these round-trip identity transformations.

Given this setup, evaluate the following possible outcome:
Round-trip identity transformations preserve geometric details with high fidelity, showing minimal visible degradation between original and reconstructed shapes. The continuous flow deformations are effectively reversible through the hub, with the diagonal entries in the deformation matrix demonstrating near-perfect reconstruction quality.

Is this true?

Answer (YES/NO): YES